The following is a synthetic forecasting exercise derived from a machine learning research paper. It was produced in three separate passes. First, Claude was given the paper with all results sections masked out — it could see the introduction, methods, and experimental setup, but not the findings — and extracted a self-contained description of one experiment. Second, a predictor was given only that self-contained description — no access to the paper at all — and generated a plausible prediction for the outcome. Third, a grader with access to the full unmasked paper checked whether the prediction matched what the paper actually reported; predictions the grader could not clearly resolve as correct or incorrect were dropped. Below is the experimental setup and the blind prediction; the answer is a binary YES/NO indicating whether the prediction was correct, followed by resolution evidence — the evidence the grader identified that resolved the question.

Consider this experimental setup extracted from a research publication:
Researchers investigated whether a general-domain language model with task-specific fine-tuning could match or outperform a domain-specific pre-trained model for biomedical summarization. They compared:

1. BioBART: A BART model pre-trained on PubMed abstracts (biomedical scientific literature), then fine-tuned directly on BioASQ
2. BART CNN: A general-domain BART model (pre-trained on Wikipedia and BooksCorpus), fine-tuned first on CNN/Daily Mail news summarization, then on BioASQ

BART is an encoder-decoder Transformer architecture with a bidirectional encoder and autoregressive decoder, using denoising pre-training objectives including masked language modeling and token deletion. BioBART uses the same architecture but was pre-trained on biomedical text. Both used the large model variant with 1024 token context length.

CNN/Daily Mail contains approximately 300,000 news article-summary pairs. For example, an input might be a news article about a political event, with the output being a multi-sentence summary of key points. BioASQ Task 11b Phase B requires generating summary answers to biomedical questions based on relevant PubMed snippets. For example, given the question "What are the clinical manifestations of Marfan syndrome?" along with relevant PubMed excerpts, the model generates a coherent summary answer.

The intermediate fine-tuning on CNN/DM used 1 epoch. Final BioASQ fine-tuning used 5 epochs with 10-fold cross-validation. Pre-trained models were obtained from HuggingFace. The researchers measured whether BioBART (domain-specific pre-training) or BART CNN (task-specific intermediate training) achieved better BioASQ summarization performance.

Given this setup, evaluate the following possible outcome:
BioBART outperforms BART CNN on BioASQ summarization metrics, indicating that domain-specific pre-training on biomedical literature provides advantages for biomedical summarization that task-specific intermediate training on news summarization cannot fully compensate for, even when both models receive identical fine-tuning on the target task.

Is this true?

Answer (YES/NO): NO